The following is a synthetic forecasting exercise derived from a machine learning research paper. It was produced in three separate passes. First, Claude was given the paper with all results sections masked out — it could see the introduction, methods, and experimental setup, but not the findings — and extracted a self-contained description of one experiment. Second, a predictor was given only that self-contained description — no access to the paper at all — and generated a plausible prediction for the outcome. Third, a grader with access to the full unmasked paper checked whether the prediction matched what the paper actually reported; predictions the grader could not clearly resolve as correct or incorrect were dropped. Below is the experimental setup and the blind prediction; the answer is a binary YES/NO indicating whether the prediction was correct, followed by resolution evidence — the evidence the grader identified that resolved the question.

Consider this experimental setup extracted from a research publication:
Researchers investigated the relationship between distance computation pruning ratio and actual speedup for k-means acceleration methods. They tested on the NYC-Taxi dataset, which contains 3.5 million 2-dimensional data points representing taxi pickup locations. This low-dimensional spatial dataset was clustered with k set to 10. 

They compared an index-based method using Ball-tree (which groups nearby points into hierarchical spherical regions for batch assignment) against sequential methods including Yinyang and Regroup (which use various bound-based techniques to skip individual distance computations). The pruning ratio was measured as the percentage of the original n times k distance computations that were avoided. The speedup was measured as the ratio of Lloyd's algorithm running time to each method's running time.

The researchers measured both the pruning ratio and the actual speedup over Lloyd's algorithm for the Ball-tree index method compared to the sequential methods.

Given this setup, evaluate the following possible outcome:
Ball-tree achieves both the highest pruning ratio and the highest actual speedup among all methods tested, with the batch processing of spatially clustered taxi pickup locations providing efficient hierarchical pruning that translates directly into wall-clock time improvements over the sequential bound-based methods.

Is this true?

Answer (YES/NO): YES